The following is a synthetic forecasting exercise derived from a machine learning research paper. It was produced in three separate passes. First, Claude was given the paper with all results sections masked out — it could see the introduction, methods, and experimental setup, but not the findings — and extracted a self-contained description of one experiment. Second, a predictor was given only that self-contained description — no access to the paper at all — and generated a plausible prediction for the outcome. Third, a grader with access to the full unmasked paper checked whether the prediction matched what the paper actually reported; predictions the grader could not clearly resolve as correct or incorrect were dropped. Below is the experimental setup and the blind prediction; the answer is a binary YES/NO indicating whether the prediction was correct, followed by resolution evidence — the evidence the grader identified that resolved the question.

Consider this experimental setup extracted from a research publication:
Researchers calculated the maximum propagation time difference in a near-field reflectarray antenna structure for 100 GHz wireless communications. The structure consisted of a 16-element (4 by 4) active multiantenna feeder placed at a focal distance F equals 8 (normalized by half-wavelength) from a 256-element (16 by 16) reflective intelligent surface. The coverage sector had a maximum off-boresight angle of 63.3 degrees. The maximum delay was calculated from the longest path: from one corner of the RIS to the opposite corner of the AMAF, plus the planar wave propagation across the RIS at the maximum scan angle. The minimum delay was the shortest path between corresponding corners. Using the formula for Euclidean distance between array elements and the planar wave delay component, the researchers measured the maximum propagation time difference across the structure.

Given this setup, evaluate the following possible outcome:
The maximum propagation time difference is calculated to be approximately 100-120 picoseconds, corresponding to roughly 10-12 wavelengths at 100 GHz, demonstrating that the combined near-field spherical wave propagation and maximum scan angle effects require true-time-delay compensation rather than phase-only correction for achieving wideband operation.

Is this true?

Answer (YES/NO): NO